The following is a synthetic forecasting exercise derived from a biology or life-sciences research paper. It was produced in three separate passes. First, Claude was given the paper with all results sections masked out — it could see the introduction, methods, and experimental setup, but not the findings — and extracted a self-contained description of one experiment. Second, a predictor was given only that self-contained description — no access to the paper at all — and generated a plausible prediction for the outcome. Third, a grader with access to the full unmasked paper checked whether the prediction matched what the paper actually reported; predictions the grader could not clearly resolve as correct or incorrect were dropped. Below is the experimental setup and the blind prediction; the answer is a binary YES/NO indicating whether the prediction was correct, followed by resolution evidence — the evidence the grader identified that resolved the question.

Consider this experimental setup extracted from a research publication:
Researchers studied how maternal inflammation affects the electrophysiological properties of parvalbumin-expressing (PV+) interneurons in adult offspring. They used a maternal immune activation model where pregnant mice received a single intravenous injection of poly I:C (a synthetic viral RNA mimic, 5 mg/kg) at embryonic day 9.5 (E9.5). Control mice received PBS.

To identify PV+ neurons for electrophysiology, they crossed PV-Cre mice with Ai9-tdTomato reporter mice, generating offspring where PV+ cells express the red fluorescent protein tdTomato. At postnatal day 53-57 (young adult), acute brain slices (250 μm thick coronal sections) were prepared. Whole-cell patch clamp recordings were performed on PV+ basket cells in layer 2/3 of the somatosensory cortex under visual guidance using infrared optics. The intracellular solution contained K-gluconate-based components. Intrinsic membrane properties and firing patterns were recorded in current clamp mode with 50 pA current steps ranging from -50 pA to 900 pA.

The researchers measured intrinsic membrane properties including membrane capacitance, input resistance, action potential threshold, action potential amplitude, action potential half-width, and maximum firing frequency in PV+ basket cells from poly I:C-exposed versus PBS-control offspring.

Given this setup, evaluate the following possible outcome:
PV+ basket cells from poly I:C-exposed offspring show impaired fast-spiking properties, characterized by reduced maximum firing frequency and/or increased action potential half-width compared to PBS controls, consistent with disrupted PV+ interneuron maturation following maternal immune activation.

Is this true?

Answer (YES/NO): YES